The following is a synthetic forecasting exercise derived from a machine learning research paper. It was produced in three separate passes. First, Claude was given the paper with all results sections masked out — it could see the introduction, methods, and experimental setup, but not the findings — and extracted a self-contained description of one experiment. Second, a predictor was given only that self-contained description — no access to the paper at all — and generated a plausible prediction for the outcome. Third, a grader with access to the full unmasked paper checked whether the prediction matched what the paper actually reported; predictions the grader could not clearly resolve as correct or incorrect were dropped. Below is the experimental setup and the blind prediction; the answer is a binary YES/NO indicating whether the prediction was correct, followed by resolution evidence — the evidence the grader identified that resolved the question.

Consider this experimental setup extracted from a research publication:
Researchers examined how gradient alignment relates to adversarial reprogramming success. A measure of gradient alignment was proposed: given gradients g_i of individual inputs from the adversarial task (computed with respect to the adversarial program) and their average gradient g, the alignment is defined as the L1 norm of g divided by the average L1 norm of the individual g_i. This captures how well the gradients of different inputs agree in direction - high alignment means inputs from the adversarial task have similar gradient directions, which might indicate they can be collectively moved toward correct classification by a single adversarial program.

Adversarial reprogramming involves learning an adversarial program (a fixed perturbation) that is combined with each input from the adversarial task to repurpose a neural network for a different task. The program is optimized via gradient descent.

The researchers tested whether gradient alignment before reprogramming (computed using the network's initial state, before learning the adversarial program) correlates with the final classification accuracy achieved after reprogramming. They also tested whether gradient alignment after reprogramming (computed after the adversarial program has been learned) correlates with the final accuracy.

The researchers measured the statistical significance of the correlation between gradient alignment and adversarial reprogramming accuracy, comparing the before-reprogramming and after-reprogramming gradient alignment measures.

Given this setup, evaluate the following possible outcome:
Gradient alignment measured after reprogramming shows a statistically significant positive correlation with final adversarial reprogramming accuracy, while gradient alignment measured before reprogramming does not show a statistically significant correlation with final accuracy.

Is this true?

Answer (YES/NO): YES